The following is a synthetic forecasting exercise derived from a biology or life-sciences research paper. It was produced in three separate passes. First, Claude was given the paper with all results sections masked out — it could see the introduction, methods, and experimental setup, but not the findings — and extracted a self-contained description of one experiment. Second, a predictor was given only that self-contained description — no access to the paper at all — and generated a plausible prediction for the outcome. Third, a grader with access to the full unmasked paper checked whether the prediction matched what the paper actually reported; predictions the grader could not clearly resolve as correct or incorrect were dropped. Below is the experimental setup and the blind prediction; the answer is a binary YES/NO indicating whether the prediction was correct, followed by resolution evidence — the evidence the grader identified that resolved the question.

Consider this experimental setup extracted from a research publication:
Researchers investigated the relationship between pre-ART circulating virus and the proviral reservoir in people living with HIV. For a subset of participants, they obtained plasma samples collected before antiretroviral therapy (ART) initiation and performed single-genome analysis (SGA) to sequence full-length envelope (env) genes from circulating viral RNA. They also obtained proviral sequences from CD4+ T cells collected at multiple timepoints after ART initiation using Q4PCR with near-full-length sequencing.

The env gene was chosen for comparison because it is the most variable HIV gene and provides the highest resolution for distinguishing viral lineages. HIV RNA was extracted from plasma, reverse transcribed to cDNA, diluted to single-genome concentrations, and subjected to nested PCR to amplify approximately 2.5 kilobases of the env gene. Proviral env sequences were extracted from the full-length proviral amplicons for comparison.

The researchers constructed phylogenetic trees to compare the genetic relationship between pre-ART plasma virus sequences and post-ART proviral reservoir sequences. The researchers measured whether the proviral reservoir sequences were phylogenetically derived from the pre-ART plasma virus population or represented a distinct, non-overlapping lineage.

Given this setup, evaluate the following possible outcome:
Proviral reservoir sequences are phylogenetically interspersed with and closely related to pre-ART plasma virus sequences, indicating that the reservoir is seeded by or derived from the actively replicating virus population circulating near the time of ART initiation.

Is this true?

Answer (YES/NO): YES